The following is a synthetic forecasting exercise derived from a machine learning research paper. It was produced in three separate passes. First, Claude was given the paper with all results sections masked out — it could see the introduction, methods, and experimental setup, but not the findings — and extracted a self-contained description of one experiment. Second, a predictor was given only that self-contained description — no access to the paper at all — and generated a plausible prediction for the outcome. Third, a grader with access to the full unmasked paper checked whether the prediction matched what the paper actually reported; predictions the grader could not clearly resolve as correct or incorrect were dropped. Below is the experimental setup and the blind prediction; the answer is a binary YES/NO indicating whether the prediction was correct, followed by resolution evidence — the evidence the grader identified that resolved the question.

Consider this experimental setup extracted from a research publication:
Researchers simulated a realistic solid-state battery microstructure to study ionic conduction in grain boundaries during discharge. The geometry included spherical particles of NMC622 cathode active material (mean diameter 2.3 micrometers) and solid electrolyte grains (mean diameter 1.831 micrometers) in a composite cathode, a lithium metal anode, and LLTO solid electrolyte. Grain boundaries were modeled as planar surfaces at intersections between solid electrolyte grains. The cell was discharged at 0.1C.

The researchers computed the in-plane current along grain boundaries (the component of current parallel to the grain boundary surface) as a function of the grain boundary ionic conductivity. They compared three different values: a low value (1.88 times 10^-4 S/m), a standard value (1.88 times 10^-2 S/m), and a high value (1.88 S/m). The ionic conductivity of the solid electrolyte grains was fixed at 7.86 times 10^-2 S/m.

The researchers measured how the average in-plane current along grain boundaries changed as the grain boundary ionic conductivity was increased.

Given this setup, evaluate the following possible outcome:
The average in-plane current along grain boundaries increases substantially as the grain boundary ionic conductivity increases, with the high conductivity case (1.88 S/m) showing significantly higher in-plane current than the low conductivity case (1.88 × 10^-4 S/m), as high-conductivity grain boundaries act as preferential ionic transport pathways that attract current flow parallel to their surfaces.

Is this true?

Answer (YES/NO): YES